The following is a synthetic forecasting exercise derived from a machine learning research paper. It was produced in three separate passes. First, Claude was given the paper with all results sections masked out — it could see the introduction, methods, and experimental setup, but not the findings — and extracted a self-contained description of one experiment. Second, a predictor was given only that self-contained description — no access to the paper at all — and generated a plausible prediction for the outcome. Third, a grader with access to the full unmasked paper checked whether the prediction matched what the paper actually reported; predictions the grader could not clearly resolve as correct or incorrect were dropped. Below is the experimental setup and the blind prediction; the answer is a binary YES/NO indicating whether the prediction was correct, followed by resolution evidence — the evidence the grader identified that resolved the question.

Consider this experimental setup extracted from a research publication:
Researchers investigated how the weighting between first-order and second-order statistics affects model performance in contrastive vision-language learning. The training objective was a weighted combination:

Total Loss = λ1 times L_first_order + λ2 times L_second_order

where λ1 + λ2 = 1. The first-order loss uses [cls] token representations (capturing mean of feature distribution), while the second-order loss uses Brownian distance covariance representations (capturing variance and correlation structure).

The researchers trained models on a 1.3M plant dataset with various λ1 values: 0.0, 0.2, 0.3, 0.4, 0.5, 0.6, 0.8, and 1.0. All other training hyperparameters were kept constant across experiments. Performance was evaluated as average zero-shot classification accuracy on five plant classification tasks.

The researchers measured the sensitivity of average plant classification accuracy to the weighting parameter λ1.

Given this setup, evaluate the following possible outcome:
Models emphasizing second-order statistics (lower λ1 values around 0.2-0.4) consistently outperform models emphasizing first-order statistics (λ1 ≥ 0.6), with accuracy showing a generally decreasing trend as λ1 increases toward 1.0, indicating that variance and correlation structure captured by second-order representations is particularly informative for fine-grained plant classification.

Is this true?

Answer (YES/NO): NO